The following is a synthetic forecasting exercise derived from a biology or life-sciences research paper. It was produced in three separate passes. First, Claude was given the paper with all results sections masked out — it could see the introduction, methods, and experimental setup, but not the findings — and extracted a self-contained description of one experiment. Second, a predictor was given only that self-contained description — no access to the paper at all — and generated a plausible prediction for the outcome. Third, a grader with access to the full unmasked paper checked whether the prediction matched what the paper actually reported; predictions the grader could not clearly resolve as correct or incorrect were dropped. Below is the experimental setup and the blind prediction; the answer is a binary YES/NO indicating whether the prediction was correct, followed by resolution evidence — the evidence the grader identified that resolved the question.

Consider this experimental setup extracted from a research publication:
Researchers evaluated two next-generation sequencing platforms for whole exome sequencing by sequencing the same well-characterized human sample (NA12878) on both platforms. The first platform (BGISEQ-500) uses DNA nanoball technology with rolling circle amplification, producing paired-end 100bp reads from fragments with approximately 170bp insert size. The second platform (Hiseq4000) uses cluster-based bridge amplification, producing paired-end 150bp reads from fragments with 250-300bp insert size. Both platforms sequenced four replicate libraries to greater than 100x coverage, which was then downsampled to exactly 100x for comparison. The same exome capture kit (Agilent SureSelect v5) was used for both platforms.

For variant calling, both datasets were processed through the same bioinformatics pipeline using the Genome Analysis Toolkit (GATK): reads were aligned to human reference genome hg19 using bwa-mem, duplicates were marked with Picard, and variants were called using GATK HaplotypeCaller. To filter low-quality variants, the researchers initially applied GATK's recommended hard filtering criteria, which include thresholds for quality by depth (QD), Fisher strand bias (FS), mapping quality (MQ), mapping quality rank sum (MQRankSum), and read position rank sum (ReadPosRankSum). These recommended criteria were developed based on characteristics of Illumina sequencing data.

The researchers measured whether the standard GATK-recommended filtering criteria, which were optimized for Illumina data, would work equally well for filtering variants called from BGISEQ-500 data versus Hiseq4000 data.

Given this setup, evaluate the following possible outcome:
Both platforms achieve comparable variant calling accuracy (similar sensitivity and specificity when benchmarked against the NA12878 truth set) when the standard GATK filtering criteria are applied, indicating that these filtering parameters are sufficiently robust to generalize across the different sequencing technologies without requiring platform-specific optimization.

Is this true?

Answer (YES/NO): NO